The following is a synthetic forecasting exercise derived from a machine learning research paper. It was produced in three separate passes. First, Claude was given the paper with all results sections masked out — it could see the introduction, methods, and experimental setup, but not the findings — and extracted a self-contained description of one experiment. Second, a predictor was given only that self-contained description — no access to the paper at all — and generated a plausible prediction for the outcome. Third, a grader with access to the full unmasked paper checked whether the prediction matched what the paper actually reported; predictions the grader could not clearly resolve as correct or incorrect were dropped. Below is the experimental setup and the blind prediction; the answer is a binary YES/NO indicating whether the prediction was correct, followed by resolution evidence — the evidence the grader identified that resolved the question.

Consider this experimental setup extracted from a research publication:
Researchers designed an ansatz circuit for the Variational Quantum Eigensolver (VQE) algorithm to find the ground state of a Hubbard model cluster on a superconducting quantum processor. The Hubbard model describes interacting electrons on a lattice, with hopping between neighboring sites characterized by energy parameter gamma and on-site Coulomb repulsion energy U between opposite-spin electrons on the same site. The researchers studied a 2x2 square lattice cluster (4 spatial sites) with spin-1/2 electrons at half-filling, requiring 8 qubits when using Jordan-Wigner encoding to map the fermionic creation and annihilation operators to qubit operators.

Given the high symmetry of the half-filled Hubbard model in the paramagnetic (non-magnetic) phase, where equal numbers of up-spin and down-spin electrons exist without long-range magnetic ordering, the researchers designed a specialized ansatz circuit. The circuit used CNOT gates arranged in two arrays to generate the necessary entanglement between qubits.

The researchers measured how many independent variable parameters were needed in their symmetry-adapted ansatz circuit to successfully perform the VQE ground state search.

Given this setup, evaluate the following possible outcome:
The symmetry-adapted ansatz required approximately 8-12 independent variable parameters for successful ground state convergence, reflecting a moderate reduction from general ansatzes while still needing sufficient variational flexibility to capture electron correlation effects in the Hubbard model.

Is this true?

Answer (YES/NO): NO